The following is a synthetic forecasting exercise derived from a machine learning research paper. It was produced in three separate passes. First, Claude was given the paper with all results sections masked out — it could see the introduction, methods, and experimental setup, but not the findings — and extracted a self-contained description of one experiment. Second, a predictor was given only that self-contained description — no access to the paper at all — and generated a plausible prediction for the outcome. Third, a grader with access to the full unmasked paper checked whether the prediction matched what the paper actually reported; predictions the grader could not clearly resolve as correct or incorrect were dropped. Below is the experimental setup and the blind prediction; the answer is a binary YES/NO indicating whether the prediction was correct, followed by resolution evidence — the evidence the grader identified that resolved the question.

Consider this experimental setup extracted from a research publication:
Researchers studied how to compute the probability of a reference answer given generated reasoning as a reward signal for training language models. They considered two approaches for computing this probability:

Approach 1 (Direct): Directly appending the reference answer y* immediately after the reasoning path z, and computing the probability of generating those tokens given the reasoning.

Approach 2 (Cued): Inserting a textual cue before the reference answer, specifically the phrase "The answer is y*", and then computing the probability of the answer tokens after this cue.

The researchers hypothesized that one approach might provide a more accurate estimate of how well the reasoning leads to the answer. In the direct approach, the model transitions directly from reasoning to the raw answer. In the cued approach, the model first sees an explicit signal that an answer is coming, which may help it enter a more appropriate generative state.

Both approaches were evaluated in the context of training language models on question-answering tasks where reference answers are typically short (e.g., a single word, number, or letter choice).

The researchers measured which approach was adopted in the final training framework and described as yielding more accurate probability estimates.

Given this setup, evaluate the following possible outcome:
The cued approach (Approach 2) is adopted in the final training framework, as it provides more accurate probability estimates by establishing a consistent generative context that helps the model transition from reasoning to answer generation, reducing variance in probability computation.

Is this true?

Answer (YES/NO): YES